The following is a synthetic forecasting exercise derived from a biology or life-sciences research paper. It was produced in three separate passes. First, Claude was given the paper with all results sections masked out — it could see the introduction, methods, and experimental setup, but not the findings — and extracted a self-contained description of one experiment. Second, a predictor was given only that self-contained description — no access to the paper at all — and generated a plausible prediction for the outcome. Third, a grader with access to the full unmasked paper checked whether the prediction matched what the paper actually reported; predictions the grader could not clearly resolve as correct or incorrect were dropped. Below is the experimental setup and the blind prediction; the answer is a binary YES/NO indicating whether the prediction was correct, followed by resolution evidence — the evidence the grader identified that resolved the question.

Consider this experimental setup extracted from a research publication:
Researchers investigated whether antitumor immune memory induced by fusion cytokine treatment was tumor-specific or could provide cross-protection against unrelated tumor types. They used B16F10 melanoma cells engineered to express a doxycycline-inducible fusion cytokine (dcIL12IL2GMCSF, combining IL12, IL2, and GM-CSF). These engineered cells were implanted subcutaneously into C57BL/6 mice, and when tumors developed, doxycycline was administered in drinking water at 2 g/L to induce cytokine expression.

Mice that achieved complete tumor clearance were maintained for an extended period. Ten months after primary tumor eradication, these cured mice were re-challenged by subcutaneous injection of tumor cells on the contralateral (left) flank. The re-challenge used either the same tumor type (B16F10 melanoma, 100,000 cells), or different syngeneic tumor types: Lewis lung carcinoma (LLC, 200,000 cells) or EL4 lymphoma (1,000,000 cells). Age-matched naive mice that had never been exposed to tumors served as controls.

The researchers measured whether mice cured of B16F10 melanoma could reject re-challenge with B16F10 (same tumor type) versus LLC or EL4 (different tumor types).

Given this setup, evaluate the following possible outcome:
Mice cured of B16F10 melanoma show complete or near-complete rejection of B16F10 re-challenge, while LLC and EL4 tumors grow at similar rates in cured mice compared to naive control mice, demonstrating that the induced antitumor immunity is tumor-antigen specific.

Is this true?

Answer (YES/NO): NO